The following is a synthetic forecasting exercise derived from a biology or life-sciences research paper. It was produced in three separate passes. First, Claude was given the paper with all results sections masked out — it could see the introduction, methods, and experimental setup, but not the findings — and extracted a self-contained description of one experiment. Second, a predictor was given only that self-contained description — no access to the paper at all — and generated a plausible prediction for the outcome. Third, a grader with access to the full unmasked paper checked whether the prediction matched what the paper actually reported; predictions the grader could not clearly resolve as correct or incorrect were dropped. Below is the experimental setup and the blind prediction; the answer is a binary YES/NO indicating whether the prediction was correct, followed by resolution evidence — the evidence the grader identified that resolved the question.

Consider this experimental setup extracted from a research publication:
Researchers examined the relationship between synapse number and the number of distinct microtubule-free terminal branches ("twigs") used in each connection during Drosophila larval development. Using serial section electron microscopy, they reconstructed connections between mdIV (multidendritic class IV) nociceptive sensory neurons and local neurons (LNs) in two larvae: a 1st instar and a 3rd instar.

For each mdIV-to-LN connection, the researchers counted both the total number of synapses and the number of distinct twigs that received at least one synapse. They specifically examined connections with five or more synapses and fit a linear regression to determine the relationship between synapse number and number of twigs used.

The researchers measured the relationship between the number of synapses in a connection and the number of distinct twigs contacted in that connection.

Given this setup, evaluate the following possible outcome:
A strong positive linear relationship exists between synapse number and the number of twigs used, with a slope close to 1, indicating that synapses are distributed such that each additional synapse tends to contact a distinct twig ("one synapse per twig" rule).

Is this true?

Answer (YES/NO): NO